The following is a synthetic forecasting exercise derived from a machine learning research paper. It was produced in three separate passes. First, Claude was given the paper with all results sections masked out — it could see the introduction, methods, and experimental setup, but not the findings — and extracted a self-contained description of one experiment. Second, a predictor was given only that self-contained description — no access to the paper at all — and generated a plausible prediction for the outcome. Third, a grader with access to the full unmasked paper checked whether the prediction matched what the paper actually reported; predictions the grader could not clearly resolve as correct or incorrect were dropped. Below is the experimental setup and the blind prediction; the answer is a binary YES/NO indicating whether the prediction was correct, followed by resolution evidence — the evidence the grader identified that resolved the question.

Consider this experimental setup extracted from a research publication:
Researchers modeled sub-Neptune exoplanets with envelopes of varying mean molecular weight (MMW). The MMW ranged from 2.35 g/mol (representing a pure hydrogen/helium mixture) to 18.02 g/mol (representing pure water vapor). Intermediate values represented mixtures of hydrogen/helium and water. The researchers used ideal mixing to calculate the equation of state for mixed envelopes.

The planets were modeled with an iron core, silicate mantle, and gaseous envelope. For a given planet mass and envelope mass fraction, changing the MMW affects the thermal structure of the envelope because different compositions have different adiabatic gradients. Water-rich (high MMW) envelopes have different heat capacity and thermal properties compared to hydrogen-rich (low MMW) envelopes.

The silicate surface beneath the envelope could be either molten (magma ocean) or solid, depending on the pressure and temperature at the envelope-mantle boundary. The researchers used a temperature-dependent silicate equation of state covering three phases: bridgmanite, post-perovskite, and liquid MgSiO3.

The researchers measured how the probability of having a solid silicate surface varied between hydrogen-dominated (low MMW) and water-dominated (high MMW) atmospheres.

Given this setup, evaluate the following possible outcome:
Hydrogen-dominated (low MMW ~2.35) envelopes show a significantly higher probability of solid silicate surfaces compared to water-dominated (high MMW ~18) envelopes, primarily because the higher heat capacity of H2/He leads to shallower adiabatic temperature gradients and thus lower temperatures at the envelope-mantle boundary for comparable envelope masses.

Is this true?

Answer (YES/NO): NO